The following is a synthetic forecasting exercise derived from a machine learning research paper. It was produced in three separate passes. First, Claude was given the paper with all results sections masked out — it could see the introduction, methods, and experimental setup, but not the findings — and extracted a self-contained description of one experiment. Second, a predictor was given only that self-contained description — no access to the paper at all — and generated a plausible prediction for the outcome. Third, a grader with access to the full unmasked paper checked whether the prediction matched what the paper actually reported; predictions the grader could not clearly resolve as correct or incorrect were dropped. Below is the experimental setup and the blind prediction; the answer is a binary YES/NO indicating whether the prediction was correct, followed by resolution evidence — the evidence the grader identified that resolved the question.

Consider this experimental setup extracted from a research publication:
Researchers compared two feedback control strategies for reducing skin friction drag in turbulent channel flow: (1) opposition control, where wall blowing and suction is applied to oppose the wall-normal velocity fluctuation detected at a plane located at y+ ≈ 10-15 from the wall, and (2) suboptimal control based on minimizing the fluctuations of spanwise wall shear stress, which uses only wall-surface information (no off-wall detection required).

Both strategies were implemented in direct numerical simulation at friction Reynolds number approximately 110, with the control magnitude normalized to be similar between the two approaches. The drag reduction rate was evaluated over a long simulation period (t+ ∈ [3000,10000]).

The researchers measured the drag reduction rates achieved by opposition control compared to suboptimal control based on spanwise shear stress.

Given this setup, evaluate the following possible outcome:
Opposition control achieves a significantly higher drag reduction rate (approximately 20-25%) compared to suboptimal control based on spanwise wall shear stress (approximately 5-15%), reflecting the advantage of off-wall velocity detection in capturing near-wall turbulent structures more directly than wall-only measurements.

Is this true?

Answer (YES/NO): NO